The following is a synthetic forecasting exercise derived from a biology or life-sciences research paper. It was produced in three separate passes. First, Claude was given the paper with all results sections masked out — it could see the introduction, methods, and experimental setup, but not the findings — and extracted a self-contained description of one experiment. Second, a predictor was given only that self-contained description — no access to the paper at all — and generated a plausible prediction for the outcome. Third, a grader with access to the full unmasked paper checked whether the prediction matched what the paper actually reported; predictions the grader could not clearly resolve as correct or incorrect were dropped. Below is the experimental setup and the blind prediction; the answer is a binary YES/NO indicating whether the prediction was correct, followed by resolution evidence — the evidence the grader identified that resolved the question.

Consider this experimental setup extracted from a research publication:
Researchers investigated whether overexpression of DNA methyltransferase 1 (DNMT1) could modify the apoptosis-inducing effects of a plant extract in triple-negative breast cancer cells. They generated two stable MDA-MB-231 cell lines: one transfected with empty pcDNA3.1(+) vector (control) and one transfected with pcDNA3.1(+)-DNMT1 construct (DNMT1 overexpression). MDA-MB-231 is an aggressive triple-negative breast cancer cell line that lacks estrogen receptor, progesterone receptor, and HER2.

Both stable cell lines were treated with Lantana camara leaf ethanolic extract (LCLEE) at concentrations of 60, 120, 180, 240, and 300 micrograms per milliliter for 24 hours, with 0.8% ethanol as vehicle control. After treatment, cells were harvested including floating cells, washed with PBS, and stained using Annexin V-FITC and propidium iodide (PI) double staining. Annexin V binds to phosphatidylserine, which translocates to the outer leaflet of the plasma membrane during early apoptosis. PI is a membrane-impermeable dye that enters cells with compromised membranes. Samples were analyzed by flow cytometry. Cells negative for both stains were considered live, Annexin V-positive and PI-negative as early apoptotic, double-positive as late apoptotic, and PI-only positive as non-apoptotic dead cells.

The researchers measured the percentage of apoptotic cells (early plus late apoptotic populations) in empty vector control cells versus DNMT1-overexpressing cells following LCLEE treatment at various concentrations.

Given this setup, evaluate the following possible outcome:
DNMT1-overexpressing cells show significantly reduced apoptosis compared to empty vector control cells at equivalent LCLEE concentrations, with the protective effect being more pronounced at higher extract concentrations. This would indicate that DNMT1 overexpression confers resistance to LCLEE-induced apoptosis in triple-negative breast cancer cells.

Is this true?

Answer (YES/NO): NO